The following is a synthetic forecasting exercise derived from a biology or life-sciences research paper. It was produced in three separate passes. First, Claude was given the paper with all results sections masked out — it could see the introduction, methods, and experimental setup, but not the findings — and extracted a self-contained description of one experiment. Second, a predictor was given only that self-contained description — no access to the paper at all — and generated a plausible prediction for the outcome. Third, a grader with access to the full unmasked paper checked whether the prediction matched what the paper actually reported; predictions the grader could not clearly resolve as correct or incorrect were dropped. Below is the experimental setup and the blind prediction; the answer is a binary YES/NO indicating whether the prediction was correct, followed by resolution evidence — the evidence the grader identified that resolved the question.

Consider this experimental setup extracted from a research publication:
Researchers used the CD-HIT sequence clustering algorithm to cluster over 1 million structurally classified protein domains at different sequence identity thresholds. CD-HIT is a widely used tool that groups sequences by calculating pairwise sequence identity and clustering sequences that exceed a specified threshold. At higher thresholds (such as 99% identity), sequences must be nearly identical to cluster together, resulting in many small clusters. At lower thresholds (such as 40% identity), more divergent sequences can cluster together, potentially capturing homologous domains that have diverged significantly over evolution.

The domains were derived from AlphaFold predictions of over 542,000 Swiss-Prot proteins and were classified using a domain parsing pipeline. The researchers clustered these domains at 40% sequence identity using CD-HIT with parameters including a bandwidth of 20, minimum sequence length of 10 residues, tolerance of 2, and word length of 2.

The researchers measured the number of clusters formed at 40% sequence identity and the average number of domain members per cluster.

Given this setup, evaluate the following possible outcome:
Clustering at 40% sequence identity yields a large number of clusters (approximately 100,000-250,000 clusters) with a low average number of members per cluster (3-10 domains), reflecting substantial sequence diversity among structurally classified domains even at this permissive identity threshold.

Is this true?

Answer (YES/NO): YES